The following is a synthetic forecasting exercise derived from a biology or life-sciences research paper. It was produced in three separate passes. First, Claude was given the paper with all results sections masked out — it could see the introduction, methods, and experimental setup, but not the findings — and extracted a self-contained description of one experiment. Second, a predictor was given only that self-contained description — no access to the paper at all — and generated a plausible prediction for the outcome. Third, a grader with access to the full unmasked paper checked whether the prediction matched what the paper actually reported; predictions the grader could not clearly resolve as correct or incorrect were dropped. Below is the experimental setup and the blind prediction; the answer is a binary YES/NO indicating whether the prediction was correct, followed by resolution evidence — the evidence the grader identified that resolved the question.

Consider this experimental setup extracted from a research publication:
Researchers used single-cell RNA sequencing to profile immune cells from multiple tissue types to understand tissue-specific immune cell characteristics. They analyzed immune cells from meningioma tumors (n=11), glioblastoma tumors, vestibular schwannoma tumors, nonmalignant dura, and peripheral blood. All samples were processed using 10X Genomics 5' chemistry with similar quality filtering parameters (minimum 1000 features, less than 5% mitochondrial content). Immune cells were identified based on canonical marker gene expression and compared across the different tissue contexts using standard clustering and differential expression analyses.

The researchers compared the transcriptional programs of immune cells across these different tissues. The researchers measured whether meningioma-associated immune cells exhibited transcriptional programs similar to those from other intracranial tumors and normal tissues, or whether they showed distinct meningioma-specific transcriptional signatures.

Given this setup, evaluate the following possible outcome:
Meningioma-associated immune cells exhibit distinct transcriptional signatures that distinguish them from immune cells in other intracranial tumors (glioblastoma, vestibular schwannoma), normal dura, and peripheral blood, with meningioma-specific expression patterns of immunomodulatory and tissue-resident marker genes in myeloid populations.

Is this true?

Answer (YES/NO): NO